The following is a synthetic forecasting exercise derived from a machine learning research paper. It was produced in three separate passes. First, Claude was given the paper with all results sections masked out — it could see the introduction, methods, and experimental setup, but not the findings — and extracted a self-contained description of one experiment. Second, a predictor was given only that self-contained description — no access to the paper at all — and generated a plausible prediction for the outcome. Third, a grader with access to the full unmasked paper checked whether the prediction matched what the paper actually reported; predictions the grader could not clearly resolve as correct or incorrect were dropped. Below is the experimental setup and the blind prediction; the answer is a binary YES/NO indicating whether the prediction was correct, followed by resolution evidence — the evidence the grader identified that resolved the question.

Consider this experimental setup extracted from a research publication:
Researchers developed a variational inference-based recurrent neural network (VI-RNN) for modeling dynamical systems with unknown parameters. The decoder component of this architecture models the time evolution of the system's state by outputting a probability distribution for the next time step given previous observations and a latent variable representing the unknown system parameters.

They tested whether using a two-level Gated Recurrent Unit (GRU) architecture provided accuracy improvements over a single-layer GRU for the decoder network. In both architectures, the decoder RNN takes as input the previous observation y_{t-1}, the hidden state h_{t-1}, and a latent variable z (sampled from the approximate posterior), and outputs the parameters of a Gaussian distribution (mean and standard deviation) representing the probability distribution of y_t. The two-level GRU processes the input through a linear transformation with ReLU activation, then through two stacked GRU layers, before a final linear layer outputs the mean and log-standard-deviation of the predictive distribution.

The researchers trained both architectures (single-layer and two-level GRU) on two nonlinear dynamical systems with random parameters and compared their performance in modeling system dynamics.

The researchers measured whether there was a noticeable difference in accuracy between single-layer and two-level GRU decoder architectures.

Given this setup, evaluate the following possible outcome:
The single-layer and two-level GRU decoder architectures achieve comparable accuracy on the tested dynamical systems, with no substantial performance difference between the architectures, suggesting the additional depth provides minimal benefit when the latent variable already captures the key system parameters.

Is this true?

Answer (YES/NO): YES